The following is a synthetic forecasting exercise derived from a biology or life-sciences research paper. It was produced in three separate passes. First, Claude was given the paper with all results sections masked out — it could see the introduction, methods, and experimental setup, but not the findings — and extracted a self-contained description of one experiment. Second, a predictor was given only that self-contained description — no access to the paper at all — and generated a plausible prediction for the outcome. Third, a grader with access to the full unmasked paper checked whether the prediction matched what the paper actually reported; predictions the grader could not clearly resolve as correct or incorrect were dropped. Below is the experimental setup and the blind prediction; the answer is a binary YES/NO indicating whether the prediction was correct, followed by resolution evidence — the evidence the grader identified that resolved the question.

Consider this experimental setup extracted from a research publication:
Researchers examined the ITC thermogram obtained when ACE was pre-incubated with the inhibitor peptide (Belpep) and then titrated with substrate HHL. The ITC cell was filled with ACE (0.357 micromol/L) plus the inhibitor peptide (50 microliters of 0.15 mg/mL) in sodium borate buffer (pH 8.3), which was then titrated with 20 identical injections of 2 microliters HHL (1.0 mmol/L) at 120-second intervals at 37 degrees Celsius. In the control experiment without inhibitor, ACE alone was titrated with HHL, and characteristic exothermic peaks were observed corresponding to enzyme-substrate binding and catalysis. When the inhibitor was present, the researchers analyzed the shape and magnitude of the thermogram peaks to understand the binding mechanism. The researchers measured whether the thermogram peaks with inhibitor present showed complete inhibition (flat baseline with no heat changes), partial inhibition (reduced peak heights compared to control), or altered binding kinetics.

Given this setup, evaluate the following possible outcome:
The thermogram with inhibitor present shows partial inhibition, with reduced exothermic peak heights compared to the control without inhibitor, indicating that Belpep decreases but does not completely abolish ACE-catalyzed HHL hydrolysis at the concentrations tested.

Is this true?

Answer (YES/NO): NO